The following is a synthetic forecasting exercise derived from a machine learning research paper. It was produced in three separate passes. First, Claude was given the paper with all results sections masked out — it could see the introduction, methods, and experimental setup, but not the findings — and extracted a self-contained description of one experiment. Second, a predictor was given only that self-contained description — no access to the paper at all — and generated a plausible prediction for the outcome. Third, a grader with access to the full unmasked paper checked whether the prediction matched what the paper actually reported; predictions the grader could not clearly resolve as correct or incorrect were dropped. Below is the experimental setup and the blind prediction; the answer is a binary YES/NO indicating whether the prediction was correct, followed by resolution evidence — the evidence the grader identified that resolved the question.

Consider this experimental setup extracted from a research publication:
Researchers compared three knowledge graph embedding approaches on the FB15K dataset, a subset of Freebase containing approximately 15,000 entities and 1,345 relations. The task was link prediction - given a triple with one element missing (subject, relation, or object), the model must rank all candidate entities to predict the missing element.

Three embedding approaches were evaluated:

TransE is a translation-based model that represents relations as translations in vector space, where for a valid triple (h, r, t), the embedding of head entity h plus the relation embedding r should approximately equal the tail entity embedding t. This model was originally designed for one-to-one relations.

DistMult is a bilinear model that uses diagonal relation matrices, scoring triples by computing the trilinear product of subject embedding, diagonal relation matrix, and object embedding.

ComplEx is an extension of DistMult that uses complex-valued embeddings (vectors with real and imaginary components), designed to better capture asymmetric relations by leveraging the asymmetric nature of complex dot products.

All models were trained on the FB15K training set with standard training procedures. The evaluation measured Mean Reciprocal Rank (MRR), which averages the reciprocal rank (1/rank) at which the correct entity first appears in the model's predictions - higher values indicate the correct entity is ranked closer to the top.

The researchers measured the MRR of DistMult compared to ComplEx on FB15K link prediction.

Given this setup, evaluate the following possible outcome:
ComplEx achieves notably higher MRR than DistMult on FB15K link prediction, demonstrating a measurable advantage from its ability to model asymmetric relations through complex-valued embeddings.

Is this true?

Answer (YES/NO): NO